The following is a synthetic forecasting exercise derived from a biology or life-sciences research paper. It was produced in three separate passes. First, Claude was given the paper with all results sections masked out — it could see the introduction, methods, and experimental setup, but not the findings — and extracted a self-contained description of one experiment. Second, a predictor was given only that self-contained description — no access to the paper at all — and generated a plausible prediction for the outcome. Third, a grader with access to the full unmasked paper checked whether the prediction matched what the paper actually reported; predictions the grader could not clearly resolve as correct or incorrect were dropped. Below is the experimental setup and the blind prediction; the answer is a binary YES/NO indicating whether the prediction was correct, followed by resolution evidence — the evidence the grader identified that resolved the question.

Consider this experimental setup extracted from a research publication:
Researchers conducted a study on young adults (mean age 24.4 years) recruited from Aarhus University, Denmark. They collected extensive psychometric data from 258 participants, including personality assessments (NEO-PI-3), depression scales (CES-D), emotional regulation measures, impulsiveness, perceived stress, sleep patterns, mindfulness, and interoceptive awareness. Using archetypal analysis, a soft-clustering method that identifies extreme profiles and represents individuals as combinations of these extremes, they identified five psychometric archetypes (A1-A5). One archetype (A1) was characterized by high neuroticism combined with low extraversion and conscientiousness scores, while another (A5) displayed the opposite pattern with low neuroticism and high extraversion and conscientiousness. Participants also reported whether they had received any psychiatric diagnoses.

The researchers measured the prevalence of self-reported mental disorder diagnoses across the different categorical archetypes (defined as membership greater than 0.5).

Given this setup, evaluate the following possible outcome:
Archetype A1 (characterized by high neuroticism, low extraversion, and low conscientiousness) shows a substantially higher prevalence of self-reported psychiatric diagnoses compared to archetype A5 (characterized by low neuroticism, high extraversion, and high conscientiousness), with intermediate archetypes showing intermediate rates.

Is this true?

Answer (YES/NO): YES